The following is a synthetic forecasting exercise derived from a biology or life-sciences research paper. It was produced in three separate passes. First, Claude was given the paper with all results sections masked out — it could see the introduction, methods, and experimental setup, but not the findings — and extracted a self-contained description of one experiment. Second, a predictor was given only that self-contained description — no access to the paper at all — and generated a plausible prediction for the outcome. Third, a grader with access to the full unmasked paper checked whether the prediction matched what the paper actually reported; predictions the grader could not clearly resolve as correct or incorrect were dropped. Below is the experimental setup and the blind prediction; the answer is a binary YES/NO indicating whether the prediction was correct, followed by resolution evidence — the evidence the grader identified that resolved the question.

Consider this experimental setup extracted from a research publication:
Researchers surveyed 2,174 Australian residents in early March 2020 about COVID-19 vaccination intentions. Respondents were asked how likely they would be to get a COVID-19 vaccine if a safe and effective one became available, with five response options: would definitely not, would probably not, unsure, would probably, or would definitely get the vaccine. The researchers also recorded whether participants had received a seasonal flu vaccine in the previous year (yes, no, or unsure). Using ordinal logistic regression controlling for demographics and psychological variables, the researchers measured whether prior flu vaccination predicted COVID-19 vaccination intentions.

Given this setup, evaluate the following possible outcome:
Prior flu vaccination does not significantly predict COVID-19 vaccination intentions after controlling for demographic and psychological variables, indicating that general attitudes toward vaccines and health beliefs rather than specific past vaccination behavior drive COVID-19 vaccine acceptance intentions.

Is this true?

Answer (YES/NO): NO